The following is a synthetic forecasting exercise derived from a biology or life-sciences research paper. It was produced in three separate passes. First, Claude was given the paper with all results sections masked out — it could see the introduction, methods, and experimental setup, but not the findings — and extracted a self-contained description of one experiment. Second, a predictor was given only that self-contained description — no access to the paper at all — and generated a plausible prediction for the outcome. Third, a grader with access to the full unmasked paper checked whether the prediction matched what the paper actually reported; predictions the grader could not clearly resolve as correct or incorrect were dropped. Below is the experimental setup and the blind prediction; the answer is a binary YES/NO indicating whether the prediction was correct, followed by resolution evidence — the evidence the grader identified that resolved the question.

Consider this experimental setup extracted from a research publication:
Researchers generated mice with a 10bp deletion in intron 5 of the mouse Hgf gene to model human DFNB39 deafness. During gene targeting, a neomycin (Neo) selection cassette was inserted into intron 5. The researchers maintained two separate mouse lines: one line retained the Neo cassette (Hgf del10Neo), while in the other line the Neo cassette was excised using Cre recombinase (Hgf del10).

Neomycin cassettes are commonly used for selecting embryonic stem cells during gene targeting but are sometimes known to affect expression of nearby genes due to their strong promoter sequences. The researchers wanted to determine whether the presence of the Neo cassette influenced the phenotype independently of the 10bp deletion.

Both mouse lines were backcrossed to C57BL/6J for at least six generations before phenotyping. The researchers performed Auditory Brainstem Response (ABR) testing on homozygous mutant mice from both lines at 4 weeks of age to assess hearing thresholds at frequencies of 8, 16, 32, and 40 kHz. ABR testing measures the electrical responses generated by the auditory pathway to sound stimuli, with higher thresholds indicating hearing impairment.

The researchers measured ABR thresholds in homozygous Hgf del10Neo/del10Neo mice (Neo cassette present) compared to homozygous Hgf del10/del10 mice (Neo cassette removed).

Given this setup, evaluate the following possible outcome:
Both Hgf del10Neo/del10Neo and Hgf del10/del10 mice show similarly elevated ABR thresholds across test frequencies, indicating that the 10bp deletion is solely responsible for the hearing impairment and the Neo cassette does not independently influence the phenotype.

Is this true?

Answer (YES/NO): NO